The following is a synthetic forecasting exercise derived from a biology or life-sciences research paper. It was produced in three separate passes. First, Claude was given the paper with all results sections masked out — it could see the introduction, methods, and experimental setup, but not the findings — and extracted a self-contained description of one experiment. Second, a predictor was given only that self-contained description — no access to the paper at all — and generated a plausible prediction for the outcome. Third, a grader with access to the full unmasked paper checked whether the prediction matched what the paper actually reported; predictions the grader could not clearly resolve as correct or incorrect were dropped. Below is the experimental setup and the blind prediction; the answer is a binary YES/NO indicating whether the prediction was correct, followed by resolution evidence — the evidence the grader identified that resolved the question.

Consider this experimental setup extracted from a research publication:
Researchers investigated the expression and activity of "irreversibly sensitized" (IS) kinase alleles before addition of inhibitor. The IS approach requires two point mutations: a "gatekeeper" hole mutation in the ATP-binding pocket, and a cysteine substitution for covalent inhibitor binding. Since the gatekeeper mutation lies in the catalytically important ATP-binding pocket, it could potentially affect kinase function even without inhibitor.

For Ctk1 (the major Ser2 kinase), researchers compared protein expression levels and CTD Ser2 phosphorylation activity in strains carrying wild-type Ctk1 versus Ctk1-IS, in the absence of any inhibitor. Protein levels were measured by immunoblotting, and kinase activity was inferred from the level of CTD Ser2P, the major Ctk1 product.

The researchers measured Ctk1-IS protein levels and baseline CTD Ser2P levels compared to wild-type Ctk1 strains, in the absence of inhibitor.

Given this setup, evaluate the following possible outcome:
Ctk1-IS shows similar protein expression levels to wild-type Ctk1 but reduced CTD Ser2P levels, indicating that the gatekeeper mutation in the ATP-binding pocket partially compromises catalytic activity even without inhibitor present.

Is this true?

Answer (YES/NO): YES